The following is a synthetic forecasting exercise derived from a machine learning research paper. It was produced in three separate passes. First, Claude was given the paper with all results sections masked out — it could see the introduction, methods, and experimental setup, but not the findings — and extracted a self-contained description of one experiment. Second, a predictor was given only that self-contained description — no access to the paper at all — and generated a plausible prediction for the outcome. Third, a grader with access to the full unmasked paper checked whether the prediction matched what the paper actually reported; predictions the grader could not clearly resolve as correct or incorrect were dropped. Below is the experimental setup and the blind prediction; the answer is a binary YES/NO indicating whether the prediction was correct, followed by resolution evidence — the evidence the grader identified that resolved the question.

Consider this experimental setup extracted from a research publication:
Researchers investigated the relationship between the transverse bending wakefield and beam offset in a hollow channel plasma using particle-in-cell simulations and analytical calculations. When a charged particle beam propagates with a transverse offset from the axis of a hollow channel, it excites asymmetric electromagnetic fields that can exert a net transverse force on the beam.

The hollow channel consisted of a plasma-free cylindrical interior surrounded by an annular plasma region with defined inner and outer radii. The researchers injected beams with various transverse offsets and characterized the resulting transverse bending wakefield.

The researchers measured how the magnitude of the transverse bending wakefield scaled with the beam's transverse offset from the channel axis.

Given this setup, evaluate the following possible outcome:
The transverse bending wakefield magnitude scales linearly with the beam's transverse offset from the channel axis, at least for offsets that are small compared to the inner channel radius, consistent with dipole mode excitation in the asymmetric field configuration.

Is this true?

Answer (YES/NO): YES